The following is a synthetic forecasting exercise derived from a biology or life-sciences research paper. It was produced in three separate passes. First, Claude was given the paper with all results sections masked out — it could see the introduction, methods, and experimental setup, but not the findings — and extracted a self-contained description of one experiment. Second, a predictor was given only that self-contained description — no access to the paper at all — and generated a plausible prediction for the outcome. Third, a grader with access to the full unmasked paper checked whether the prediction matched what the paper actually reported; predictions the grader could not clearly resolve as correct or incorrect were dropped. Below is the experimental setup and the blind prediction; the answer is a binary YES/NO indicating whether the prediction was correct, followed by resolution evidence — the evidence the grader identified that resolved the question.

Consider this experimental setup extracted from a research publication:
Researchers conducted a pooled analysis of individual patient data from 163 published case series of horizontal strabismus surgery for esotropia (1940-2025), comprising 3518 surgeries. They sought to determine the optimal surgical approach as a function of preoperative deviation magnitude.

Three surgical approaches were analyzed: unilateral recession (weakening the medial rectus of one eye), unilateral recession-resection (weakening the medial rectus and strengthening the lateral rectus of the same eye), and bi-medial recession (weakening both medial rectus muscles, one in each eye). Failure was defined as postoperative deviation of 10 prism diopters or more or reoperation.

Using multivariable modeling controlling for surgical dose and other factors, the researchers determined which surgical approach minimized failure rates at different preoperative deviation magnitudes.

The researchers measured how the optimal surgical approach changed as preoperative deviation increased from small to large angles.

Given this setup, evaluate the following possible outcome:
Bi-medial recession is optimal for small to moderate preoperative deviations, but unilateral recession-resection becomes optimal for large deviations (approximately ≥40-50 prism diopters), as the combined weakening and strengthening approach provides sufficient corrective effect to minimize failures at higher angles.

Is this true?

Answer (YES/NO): NO